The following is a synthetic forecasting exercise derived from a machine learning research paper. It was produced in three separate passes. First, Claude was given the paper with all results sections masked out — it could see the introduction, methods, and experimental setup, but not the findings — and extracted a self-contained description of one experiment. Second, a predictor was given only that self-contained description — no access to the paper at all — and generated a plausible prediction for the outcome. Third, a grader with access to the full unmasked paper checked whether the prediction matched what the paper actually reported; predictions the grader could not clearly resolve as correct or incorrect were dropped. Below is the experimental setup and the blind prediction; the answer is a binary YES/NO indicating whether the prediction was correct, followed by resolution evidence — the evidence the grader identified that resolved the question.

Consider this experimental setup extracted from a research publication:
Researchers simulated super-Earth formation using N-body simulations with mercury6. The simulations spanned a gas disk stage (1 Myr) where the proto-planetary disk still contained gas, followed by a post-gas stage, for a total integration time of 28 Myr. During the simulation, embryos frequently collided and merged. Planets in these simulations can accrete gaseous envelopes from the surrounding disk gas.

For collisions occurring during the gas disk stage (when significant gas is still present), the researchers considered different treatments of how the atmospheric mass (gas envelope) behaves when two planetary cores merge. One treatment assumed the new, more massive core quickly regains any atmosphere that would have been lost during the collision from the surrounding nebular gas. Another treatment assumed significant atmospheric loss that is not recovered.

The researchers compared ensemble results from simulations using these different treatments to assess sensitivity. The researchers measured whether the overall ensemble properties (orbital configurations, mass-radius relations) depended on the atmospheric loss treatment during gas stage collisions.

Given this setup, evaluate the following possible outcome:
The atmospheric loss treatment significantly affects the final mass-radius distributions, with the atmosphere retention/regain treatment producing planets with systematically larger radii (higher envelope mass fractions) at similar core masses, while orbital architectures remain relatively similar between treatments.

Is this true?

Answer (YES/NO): NO